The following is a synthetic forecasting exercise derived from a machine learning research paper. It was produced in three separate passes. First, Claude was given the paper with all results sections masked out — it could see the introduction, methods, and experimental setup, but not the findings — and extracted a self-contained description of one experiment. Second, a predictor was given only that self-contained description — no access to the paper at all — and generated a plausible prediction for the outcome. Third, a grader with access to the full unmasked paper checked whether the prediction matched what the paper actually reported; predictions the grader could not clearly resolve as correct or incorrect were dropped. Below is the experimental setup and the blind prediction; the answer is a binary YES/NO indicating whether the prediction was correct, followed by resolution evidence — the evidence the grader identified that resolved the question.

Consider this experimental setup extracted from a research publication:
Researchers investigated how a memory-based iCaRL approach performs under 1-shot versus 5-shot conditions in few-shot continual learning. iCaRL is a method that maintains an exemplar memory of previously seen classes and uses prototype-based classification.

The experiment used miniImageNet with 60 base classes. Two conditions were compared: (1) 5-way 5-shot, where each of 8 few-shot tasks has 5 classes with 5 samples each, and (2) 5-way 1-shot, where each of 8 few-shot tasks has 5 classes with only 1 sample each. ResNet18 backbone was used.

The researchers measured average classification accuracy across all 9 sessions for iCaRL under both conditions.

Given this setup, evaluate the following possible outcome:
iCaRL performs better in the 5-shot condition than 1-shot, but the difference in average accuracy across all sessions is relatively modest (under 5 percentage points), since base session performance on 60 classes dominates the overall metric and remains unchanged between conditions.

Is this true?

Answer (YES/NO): NO